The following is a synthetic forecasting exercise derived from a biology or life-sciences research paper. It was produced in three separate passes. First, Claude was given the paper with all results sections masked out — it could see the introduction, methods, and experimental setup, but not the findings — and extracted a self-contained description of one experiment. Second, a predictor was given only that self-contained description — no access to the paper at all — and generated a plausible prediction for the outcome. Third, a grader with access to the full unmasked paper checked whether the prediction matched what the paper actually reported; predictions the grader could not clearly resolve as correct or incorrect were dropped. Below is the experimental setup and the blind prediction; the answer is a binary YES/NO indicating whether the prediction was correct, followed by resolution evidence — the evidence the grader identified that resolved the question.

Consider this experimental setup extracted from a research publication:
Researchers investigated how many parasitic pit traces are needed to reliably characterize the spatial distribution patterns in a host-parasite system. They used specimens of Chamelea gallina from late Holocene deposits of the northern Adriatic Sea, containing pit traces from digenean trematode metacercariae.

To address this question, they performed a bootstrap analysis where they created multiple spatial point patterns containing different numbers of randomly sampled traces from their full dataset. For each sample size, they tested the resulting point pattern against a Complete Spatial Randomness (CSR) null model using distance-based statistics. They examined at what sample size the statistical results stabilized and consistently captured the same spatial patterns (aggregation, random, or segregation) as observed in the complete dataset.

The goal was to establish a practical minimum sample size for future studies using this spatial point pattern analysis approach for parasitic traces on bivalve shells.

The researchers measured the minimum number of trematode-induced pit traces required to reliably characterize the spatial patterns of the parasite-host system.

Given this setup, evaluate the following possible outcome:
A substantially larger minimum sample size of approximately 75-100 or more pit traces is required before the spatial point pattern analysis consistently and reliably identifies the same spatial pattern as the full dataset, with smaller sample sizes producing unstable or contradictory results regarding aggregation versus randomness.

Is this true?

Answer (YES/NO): NO